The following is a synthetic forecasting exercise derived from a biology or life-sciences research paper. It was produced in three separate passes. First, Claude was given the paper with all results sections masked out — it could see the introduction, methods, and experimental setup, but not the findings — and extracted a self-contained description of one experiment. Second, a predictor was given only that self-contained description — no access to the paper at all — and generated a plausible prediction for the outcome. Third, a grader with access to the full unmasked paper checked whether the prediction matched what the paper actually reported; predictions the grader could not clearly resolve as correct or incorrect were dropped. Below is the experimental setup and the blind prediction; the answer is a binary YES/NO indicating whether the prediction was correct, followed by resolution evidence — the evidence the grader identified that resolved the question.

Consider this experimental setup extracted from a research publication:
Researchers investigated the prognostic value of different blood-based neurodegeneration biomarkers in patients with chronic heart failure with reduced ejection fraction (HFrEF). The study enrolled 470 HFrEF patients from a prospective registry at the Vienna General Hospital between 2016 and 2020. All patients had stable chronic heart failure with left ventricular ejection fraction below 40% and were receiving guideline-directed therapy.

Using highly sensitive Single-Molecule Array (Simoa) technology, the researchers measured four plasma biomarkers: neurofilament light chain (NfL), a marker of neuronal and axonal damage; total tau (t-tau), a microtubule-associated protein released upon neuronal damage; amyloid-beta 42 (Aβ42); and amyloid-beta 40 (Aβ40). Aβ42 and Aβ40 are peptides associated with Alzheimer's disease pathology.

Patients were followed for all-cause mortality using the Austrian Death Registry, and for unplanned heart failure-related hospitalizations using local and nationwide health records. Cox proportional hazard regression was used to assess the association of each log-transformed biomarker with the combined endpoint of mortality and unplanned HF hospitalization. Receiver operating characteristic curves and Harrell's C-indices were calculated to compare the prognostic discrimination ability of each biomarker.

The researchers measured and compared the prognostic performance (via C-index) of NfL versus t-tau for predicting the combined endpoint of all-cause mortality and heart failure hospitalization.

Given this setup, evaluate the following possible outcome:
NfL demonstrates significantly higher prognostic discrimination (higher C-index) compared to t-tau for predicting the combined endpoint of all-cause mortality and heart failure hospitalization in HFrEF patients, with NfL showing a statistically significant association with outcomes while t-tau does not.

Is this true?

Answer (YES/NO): NO